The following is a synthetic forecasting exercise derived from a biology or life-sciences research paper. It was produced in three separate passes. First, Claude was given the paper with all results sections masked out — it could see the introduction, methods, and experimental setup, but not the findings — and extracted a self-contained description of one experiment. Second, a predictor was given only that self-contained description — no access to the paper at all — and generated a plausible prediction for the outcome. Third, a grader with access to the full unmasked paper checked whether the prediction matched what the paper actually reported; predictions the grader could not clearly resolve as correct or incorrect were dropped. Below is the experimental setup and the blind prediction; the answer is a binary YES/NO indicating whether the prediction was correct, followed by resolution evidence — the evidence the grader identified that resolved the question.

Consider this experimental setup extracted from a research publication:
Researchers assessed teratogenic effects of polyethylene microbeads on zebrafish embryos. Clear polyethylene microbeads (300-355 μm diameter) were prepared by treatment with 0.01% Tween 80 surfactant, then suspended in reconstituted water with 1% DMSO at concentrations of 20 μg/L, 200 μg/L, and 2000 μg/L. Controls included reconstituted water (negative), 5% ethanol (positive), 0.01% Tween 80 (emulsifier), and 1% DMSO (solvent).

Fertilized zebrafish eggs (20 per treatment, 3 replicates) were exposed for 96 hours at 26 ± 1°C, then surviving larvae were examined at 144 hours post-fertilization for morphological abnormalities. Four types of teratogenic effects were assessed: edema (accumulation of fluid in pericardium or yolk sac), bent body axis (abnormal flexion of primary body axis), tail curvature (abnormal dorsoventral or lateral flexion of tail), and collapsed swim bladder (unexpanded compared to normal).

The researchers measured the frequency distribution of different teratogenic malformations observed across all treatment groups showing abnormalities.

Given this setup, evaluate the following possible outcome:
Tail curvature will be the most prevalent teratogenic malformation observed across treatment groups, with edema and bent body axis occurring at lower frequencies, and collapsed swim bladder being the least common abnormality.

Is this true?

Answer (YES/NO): NO